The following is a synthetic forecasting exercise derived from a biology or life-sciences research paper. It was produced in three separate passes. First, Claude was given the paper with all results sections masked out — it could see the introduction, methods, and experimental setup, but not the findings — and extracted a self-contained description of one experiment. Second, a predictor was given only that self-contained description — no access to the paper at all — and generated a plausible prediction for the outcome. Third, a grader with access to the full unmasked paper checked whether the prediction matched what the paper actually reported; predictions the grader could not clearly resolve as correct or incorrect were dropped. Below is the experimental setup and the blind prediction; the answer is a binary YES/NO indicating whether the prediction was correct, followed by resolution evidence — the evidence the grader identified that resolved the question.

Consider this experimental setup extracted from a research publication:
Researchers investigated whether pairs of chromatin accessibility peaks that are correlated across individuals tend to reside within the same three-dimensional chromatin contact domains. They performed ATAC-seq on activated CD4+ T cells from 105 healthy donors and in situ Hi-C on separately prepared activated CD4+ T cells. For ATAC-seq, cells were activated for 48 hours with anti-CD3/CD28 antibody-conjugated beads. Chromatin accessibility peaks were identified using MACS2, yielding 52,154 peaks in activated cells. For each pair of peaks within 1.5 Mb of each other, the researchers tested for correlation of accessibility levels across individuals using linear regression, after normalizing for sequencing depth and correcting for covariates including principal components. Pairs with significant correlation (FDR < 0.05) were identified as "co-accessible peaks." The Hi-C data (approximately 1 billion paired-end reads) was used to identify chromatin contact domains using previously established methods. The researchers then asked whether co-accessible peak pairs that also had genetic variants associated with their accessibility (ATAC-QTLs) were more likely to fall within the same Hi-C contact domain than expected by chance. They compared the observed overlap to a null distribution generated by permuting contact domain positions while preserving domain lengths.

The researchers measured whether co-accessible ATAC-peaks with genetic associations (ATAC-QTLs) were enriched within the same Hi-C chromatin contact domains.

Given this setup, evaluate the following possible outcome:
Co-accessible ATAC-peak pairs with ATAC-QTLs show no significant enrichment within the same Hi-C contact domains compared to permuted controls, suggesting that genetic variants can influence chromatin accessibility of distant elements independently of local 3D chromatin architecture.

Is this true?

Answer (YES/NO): NO